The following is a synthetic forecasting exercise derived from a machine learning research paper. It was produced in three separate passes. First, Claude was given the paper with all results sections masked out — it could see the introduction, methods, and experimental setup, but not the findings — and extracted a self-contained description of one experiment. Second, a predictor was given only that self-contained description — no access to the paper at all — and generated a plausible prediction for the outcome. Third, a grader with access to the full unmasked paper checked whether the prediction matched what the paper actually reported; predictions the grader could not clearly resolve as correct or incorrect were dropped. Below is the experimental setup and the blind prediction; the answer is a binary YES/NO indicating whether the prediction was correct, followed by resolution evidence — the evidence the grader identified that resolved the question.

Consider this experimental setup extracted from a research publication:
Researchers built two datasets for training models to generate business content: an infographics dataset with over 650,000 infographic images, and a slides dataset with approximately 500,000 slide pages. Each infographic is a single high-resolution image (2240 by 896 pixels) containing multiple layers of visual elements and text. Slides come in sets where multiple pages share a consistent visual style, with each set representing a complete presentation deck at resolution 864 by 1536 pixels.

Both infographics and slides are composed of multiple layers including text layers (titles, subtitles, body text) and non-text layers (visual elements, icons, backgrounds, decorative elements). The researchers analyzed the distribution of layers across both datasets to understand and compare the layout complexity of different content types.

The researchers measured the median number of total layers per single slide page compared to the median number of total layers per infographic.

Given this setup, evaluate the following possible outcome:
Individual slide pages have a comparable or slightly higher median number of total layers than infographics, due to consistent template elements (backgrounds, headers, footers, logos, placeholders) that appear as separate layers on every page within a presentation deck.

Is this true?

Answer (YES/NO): NO